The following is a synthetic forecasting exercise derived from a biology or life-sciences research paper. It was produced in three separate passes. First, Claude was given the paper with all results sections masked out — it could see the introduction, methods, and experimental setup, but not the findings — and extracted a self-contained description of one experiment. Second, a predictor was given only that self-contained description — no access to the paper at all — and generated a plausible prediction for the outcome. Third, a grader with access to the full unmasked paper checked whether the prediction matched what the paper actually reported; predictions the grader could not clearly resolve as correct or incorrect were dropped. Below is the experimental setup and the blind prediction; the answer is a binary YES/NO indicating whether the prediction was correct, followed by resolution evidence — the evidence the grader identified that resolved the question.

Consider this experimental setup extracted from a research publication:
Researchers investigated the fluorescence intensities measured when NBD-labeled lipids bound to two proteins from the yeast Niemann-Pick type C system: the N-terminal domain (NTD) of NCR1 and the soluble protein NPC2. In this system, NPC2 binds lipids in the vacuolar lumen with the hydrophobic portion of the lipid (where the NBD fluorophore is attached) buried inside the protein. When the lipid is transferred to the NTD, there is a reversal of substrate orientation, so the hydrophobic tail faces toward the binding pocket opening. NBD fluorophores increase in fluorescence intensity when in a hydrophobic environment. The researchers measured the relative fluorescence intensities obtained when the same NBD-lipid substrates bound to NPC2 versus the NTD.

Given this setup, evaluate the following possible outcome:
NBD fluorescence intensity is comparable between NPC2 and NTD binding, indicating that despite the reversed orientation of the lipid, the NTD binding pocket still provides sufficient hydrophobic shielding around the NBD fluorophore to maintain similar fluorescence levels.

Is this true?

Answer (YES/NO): NO